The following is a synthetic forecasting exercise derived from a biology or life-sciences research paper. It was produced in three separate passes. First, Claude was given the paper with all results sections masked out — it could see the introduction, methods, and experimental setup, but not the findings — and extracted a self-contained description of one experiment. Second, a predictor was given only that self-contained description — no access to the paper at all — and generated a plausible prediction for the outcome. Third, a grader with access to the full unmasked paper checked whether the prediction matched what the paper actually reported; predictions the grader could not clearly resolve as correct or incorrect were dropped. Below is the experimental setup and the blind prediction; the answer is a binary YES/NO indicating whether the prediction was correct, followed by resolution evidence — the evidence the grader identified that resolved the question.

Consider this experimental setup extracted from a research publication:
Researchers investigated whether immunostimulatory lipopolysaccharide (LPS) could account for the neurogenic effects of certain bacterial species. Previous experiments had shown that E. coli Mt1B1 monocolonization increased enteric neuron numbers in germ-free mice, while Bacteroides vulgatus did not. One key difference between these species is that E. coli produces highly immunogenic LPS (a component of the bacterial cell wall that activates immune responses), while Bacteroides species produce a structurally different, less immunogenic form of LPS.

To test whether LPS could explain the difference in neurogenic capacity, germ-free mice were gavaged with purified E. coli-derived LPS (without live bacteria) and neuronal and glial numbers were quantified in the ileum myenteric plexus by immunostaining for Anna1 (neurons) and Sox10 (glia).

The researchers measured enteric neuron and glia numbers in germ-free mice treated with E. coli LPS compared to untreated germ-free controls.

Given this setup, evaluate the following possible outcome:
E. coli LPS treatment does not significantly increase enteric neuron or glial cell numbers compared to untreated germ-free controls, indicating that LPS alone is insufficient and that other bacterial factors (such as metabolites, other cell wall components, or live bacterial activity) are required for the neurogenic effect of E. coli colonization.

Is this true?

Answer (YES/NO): YES